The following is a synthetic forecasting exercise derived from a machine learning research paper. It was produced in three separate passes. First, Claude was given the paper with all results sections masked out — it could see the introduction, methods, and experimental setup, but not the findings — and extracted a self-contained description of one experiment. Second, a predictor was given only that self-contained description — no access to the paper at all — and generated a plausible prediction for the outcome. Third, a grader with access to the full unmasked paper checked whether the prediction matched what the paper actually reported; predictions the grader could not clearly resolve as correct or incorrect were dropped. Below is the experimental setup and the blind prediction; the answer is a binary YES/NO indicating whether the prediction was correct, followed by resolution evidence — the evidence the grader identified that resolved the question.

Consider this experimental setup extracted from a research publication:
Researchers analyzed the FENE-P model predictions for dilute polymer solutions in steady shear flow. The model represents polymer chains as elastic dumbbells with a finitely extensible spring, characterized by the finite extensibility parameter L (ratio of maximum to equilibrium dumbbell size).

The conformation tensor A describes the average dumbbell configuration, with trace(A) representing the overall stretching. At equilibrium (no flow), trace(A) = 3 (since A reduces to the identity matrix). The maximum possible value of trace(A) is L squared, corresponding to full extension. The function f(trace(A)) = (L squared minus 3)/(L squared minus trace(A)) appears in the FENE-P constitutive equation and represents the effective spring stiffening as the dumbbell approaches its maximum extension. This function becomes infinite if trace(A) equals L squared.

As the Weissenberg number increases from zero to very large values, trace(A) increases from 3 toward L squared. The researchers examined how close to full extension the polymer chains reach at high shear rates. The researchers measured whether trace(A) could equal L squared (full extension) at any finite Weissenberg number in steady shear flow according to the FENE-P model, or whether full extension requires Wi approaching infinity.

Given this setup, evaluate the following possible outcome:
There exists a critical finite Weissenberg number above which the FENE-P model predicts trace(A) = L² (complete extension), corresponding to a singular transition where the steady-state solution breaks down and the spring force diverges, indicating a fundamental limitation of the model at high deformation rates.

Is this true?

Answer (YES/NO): NO